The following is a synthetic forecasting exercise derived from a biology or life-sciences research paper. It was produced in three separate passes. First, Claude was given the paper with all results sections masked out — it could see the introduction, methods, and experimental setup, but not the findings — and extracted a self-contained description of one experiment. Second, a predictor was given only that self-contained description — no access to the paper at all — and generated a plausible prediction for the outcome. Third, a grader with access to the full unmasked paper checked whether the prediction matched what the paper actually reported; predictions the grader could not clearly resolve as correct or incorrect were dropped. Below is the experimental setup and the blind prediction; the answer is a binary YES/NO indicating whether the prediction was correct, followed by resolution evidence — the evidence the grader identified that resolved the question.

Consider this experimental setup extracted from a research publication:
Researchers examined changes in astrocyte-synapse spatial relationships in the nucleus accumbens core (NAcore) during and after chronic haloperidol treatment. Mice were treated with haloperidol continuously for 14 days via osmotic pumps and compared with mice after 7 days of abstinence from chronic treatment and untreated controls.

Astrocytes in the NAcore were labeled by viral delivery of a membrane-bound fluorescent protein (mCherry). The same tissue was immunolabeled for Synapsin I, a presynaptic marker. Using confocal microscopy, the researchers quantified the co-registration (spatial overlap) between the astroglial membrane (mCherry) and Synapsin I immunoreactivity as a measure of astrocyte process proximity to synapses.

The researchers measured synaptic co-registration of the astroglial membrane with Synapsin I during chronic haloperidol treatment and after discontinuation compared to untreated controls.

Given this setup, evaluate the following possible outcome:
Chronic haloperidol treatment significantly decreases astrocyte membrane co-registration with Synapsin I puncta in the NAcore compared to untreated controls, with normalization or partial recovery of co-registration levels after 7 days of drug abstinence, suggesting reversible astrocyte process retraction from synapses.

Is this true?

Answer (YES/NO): NO